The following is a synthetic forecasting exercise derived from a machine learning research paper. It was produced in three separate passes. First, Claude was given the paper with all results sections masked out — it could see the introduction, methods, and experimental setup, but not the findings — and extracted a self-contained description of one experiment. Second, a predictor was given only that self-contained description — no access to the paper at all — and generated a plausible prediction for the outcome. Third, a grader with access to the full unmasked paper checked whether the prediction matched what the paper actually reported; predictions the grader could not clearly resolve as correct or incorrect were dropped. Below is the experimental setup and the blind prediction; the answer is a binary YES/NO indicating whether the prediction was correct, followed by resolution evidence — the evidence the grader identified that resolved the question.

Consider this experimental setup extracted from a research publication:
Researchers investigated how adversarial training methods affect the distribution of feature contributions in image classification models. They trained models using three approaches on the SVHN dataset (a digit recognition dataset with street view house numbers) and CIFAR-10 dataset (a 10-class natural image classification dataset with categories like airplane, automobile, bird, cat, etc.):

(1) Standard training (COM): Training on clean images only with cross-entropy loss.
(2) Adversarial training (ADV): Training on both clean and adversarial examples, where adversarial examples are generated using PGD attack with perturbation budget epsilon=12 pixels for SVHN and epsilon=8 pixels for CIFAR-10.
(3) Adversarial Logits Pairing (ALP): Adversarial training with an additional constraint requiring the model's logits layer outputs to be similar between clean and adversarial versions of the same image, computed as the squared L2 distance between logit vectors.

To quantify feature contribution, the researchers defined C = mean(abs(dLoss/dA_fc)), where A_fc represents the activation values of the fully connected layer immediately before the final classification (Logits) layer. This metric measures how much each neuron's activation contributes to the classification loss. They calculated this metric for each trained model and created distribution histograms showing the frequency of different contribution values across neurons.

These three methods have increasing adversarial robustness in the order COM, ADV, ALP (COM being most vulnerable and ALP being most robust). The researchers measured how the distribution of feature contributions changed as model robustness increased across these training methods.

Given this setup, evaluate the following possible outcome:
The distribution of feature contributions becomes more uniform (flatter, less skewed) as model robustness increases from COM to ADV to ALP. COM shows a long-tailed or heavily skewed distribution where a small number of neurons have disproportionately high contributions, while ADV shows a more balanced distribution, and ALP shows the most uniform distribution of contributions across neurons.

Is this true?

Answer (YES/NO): NO